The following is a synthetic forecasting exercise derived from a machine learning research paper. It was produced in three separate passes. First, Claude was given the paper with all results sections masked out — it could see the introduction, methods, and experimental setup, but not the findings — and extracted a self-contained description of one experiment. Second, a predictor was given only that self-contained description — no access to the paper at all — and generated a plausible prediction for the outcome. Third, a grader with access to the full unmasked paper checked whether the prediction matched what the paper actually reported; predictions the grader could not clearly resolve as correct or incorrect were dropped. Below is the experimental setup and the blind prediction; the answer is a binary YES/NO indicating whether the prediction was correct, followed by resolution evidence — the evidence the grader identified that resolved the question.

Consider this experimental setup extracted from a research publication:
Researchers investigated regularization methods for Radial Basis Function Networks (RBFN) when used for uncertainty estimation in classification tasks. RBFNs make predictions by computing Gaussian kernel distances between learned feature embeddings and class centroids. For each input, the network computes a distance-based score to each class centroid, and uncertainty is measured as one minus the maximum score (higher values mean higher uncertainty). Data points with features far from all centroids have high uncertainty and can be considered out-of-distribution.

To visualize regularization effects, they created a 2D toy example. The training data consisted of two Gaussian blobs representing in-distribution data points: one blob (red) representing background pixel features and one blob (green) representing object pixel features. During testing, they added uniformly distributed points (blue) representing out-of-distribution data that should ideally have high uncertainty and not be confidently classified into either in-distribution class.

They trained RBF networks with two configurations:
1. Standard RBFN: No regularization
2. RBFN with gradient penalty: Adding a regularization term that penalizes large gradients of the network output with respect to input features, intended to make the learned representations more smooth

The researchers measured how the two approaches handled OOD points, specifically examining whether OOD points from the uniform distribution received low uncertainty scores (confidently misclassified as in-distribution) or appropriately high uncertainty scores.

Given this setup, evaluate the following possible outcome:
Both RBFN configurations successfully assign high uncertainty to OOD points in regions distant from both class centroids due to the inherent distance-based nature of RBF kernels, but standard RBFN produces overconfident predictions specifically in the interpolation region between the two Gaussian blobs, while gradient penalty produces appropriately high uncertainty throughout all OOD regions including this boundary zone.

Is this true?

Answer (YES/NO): NO